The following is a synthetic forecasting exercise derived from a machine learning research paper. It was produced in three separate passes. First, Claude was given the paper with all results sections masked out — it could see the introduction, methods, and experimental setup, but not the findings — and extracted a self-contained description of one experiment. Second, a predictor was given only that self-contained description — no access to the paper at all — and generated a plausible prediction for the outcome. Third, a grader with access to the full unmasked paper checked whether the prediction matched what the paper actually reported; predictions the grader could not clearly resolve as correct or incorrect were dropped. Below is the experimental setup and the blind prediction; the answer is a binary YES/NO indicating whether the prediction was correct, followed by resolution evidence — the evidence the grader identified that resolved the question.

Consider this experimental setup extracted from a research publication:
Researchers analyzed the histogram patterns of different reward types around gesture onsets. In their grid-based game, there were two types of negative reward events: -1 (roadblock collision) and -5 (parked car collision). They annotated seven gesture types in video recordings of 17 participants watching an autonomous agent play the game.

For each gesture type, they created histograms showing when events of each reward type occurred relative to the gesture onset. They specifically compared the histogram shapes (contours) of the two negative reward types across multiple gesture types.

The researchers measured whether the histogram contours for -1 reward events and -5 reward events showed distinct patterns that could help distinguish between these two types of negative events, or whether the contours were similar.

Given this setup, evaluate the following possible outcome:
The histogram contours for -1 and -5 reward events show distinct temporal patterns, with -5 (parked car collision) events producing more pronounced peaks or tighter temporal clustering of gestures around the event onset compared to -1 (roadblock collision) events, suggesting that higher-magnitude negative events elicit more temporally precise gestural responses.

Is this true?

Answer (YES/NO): NO